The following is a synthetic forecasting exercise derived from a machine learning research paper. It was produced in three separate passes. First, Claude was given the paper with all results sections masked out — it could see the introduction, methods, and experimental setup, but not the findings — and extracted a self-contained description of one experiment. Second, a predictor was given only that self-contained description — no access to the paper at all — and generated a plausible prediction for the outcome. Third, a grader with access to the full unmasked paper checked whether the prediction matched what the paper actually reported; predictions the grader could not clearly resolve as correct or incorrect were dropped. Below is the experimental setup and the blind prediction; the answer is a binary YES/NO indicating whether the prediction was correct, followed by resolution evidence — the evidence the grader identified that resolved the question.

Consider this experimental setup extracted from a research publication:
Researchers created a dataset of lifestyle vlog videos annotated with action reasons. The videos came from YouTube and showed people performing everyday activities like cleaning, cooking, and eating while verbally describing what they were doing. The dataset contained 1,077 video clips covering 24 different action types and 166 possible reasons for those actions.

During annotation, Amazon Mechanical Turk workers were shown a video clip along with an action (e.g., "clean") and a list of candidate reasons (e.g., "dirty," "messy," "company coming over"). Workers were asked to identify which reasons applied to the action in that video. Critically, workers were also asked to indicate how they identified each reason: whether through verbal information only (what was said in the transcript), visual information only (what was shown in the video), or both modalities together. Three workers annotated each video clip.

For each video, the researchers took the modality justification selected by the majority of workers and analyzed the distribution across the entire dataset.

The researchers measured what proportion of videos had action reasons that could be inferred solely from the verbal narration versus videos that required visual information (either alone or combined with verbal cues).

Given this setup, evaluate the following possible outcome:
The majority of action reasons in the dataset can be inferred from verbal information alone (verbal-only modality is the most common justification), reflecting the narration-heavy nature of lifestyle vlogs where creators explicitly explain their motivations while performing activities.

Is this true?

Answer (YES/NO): NO